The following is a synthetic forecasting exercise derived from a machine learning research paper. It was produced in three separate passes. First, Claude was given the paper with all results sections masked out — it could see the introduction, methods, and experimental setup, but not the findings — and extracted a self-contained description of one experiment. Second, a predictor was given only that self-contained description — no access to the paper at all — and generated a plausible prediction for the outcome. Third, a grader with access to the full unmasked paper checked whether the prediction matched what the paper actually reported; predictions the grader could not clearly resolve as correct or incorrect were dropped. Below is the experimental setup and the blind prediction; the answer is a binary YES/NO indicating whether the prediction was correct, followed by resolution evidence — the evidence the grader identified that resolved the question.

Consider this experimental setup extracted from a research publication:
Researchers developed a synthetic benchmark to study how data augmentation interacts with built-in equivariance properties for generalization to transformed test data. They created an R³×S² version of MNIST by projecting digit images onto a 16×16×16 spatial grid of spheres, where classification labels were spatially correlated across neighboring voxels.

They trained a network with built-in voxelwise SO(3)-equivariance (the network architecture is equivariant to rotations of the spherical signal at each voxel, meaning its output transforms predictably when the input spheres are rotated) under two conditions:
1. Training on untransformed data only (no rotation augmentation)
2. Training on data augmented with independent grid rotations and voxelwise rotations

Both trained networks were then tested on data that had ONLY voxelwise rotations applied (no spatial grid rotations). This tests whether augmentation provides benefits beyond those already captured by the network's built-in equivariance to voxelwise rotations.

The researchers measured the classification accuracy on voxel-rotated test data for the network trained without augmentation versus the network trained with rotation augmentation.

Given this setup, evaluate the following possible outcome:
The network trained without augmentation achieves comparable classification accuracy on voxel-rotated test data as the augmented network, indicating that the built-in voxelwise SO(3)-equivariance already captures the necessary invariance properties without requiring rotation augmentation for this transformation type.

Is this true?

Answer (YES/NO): NO